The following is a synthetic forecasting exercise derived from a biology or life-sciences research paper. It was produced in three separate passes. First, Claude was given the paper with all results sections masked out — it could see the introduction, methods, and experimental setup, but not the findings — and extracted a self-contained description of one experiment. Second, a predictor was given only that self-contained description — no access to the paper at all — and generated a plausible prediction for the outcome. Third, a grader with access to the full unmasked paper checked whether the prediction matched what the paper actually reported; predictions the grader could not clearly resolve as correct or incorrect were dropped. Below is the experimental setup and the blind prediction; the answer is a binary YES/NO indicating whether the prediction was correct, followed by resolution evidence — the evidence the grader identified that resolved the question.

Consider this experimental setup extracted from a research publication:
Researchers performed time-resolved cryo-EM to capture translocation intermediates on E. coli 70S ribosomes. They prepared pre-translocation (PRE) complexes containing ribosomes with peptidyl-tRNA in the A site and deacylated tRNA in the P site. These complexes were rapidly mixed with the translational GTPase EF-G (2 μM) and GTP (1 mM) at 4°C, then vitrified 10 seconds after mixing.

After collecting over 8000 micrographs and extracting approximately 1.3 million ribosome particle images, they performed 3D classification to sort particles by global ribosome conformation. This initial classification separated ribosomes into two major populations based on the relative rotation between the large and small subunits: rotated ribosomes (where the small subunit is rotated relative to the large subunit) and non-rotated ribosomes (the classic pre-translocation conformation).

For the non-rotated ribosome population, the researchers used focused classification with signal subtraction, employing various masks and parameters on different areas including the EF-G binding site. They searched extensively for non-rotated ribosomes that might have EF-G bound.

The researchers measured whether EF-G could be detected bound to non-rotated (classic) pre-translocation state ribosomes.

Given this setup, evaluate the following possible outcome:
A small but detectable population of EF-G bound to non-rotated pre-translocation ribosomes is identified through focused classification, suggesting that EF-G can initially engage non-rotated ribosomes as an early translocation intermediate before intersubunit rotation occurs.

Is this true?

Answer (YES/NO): NO